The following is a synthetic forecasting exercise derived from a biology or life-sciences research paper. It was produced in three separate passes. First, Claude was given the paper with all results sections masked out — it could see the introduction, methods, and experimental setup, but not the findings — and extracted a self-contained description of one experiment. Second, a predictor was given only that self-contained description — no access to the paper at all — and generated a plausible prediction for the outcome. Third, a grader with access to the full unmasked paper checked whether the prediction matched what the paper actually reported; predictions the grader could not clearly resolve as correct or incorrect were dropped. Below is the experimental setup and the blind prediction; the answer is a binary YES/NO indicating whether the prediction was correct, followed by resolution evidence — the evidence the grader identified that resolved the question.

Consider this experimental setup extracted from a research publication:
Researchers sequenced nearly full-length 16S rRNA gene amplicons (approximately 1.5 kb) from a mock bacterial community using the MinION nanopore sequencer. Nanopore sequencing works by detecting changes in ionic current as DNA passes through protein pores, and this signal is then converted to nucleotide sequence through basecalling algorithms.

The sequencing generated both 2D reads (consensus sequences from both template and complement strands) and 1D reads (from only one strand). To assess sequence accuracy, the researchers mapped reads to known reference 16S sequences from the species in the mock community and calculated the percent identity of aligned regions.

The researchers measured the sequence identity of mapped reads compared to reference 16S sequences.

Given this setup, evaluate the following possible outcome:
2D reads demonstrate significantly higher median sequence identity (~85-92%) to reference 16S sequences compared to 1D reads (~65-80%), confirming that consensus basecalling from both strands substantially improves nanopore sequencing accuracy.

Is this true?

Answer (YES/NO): NO